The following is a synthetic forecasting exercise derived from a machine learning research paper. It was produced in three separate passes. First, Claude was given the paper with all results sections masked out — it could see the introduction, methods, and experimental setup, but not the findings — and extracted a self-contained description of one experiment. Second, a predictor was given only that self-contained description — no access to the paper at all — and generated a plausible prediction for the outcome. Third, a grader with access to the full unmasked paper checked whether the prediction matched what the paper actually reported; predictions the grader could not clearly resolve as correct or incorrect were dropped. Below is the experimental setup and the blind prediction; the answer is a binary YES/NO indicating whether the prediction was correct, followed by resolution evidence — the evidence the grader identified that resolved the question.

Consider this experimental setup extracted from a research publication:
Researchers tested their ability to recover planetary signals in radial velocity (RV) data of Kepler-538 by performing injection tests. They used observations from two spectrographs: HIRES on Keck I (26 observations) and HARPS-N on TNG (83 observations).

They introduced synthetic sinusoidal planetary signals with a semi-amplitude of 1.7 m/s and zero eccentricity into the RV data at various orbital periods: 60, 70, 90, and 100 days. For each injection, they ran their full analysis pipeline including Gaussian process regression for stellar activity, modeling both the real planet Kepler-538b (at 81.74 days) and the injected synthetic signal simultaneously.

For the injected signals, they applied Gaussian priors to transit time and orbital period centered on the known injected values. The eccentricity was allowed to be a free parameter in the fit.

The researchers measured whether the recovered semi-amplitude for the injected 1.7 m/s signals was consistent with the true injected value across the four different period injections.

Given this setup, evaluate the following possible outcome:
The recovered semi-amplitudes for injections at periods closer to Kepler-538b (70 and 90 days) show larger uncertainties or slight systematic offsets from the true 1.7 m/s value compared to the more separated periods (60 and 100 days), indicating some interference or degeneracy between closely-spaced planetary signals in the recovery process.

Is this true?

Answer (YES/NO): NO